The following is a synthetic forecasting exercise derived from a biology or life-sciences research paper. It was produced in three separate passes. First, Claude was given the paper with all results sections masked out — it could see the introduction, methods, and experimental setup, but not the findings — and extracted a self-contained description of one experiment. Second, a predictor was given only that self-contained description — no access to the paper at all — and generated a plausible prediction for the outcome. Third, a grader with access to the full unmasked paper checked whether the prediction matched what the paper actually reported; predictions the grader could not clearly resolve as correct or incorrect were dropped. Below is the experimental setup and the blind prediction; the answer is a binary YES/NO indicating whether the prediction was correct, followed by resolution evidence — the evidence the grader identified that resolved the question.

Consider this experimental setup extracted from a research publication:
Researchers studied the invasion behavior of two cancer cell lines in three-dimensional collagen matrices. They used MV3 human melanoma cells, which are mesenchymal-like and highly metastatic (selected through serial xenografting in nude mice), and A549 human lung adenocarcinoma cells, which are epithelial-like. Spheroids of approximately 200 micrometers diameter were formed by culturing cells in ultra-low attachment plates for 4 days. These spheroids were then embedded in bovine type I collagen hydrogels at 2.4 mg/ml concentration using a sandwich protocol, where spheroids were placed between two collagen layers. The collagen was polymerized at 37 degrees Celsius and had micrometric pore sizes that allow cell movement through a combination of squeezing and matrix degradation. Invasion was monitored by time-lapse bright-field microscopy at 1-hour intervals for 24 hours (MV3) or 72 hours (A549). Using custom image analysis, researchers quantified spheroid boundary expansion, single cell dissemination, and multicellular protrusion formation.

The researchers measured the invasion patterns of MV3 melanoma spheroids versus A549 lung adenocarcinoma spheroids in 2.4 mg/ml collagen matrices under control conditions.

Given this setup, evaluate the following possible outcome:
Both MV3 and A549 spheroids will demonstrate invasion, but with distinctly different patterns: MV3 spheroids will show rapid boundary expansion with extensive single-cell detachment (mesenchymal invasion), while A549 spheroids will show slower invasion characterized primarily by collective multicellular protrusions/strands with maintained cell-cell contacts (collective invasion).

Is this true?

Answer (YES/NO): YES